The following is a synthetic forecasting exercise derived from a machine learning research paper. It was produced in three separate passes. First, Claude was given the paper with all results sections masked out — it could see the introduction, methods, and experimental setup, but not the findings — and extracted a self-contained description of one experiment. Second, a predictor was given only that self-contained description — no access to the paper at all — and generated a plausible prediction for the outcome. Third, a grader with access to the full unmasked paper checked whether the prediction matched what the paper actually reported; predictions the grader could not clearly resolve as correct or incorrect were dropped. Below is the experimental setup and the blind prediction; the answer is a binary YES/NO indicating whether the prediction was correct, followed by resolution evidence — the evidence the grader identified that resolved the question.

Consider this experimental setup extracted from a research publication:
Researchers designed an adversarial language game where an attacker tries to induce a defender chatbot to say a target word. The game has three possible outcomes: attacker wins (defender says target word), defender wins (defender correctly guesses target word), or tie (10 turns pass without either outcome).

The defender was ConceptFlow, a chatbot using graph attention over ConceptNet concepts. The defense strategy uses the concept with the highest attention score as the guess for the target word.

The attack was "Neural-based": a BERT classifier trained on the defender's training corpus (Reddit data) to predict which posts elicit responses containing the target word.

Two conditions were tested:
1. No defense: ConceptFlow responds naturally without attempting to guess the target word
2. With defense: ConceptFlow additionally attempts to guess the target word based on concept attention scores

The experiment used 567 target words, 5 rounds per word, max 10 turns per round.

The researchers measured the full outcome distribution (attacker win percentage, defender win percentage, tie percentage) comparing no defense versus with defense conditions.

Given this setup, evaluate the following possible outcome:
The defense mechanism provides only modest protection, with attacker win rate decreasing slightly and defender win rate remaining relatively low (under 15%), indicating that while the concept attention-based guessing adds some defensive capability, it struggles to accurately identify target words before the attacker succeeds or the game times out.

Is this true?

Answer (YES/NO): YES